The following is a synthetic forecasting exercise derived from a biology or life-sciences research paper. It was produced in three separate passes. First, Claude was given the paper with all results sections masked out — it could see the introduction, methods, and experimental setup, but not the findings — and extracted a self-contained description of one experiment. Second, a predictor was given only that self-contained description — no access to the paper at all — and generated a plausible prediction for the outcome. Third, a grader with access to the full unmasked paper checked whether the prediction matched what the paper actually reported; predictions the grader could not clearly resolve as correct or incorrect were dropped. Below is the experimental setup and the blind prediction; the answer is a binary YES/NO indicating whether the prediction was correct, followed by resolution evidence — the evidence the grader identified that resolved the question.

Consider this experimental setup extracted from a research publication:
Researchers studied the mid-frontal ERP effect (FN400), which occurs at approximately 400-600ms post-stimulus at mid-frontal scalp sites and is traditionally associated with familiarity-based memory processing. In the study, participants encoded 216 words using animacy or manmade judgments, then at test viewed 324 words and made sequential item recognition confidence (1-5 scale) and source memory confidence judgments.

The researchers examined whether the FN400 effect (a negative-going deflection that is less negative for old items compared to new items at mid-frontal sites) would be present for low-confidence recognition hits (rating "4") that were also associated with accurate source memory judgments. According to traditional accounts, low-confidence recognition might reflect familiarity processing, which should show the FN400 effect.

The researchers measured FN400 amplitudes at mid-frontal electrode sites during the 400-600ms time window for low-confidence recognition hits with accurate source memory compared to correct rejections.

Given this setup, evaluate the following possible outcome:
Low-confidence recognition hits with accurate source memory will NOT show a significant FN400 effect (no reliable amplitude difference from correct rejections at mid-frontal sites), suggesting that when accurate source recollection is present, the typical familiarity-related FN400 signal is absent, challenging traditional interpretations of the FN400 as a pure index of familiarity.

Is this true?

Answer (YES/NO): YES